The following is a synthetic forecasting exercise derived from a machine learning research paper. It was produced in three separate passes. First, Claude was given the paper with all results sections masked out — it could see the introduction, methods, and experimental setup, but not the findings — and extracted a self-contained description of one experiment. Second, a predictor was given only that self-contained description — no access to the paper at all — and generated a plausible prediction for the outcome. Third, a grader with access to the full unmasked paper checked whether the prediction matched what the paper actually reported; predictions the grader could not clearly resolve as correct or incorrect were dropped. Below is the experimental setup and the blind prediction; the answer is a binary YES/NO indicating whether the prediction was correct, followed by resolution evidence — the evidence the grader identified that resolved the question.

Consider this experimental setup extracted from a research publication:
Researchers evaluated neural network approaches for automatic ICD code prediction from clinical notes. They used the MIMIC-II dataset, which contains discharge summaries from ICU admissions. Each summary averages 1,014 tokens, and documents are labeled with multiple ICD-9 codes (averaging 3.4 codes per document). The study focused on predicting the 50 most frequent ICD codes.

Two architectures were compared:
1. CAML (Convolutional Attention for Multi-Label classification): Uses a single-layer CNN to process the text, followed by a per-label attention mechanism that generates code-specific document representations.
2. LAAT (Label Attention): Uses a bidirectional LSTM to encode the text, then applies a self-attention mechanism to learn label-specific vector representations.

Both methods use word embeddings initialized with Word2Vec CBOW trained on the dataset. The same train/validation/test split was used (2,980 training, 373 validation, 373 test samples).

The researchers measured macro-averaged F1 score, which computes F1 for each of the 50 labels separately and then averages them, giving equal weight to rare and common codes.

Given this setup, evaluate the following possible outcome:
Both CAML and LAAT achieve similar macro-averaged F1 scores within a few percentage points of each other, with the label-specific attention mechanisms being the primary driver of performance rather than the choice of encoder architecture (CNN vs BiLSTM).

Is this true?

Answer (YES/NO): YES